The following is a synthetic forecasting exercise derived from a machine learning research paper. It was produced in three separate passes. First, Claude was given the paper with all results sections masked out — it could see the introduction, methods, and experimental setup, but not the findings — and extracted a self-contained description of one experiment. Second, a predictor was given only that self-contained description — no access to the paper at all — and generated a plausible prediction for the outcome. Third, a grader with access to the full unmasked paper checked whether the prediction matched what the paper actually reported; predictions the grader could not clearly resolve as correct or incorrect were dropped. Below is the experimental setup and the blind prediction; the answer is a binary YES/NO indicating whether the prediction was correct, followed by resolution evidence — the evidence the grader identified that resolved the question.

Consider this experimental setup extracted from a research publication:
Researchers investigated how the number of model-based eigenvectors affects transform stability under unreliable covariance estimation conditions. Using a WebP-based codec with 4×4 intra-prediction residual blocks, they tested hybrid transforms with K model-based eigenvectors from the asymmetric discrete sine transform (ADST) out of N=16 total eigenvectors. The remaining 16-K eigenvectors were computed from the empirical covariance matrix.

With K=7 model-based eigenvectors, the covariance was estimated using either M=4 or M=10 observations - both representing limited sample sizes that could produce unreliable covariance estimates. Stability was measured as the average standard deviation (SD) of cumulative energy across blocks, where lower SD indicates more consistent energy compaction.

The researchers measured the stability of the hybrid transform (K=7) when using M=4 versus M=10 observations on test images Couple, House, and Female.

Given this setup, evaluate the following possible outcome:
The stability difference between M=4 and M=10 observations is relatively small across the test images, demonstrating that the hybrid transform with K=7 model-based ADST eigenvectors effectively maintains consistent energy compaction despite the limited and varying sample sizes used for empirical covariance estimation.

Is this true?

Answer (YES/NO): YES